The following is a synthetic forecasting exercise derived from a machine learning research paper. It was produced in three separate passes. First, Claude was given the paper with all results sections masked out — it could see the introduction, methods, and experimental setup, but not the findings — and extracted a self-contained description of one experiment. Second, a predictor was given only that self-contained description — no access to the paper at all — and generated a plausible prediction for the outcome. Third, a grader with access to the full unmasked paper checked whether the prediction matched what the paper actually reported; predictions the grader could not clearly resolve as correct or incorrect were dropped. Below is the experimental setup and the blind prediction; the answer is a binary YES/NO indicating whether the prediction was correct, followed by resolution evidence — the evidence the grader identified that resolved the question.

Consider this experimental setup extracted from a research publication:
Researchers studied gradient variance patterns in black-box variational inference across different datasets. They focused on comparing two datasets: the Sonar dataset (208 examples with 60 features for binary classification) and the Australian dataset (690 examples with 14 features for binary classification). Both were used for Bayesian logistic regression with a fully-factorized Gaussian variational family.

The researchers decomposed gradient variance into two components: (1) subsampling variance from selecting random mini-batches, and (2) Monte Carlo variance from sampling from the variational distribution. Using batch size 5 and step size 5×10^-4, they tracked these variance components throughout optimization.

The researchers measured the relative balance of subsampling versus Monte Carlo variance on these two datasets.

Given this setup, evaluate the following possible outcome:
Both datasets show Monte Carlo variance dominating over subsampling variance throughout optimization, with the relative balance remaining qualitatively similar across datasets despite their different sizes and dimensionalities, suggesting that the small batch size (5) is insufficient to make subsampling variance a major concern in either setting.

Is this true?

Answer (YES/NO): NO